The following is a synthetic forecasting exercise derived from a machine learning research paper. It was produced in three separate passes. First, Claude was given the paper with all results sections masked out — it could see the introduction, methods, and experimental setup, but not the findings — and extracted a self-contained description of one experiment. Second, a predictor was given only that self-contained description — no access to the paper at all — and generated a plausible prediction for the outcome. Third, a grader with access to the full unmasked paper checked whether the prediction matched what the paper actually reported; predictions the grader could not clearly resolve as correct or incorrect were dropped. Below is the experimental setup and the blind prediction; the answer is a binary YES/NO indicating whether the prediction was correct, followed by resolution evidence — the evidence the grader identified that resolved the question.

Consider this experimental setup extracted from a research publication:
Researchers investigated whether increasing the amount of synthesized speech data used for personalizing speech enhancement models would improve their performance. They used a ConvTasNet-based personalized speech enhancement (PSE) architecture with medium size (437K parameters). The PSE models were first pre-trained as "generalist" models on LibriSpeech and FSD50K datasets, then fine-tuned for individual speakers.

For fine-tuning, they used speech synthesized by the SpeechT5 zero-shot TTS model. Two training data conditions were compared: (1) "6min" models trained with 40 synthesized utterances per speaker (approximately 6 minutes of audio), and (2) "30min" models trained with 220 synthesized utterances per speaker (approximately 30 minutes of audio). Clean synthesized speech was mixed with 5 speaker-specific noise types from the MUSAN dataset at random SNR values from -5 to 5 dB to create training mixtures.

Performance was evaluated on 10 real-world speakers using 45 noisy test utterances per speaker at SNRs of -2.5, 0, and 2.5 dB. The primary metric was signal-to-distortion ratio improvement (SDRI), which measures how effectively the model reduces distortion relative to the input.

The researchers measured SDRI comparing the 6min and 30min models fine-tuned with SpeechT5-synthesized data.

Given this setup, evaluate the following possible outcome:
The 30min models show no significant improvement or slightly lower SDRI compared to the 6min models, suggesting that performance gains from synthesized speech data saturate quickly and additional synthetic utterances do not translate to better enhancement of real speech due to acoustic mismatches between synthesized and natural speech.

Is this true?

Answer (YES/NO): NO